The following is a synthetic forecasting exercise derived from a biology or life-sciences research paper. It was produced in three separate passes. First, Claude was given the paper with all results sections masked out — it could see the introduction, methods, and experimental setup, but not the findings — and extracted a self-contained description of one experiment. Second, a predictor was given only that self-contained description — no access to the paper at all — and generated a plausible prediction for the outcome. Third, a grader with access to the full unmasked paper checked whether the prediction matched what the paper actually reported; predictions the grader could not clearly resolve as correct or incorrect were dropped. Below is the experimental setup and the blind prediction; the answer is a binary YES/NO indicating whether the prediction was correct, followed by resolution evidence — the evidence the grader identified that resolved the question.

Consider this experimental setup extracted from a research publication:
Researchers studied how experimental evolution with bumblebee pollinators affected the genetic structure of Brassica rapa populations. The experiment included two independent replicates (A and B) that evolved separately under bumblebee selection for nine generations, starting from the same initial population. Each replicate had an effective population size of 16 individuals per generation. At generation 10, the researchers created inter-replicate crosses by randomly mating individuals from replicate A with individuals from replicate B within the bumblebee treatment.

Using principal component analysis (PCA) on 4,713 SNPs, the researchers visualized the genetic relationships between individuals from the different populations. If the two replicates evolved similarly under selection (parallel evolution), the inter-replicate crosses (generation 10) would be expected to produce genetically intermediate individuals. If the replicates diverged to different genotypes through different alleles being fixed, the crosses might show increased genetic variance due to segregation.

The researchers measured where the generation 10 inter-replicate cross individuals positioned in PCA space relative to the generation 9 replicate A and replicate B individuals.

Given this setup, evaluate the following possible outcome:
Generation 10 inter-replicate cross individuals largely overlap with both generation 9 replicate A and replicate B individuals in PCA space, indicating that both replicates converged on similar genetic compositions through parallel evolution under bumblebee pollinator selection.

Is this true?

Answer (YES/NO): NO